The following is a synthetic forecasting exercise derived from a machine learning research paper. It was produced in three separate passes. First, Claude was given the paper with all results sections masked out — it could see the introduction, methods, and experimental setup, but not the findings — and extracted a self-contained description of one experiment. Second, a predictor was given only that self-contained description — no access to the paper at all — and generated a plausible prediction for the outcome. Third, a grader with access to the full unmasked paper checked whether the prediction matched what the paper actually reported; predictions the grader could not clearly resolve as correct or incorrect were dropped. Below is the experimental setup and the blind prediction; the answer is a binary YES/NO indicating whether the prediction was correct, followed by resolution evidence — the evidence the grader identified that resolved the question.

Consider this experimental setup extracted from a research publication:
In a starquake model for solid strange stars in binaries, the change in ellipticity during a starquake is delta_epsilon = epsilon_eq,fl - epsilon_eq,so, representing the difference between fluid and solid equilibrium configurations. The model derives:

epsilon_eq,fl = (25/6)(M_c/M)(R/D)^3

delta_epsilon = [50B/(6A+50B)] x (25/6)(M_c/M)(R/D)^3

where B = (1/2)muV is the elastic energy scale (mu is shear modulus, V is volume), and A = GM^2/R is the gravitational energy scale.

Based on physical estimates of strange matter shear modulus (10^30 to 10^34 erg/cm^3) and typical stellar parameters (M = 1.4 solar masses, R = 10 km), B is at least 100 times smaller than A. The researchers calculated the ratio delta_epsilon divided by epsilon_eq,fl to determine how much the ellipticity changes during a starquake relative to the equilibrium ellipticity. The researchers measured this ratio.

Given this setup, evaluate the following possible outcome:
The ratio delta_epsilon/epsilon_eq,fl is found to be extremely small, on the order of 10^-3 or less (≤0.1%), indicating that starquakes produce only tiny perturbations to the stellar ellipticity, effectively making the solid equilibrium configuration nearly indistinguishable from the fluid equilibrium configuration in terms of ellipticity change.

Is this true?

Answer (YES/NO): NO